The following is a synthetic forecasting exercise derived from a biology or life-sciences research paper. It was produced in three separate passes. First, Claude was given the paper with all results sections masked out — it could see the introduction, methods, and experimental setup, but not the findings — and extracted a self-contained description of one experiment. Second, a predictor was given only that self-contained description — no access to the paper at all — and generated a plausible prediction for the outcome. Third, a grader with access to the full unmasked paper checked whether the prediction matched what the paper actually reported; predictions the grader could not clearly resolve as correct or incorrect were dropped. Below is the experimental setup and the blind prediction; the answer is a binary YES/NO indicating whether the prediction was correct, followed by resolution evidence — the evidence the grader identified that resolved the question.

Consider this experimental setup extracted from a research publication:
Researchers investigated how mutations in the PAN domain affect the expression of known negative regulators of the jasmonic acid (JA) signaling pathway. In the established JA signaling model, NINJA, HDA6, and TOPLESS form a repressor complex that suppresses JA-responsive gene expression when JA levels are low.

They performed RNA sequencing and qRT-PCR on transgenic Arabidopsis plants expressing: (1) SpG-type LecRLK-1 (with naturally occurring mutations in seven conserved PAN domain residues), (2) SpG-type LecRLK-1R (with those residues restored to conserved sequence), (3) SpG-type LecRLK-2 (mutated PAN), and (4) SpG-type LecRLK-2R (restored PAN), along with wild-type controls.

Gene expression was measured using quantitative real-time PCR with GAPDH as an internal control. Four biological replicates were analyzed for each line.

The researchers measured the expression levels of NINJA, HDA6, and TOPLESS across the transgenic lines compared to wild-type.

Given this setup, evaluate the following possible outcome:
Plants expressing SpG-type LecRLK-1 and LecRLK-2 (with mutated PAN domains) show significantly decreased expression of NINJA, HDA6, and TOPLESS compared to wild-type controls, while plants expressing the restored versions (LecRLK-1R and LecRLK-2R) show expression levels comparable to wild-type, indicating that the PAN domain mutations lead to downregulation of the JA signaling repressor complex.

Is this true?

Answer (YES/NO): YES